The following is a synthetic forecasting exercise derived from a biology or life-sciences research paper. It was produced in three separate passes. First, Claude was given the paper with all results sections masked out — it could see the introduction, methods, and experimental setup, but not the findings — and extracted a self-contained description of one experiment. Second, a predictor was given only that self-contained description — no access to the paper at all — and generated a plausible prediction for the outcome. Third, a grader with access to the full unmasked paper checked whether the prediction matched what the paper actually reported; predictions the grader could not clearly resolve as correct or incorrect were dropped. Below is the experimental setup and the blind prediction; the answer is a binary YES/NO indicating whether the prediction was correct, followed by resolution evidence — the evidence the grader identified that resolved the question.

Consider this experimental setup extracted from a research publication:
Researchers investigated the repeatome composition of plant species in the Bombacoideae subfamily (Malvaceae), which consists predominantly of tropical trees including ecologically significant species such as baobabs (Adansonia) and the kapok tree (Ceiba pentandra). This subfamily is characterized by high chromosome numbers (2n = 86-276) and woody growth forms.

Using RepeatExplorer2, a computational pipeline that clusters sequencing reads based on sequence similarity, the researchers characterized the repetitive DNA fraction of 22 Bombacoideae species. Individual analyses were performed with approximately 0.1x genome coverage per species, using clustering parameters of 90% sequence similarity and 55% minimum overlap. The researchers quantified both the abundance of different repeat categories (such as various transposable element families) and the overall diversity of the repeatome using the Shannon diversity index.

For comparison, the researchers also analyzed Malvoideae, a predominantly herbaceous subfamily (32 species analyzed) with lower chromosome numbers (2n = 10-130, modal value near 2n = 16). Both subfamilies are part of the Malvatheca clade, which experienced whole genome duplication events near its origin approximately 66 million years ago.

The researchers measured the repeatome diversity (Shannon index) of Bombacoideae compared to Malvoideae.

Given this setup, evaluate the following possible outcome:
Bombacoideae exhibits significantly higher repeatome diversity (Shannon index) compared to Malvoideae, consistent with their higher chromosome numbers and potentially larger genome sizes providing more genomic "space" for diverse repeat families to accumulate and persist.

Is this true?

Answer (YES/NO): NO